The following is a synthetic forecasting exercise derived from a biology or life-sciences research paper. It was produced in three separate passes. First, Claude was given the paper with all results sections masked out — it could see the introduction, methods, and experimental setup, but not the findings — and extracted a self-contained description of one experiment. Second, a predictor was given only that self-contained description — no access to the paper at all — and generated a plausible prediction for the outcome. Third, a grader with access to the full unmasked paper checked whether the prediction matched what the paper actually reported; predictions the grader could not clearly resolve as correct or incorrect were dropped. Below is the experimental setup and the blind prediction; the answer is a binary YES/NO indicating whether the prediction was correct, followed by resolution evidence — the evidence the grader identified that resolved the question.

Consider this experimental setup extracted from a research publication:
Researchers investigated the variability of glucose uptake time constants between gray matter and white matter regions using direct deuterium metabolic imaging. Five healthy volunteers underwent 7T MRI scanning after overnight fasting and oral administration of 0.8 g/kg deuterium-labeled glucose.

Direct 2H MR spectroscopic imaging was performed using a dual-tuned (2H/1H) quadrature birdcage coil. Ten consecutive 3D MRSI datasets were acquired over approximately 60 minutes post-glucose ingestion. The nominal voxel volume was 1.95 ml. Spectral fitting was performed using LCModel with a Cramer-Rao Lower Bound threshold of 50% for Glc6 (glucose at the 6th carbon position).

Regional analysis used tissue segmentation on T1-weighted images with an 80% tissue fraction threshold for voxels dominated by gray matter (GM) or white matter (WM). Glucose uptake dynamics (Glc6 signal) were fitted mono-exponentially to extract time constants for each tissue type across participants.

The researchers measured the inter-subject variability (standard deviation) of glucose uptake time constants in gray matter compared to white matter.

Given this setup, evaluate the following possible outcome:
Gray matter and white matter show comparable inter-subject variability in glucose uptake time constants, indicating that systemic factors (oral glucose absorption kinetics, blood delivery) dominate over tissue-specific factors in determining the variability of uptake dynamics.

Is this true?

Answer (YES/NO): NO